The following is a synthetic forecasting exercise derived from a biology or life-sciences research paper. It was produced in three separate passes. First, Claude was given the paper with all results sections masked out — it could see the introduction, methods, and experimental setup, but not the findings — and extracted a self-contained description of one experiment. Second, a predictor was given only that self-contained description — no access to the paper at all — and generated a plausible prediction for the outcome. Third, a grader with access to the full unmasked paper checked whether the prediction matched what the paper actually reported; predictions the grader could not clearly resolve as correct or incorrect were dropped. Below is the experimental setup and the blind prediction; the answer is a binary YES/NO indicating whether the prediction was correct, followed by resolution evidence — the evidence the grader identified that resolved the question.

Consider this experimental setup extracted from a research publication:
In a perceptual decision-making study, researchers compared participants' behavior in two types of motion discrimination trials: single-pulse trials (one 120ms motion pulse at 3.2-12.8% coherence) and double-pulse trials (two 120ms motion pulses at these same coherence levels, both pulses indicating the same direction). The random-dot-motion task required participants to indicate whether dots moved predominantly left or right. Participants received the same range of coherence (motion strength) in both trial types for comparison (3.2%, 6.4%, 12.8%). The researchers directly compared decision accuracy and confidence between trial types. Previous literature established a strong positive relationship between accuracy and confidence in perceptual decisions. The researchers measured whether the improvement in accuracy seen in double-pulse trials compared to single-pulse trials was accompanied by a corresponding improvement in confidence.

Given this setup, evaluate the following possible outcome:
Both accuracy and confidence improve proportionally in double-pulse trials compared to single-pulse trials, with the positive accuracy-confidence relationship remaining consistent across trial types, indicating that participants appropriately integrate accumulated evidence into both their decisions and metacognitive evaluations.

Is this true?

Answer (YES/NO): NO